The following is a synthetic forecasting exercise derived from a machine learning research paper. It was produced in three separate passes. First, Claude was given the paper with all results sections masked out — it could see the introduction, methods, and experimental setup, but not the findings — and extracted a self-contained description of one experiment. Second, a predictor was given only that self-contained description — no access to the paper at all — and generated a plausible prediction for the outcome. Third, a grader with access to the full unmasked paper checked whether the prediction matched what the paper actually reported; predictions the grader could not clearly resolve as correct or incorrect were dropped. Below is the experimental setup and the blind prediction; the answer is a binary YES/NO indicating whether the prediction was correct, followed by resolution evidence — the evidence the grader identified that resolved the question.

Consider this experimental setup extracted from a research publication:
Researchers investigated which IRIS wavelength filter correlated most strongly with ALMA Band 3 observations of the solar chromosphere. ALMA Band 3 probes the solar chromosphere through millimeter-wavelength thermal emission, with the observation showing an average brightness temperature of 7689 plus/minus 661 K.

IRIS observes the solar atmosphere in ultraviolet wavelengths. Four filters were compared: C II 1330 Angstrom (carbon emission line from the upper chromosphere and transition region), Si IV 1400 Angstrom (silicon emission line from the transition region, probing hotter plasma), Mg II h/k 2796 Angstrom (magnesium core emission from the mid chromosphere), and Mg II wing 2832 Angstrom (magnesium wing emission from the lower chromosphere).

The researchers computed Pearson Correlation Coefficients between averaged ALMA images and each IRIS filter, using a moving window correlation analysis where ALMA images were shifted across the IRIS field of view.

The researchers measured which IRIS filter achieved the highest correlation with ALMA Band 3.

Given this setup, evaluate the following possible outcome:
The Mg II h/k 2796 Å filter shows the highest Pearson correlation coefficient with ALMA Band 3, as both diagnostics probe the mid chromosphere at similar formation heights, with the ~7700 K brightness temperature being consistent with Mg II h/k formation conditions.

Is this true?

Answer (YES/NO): NO